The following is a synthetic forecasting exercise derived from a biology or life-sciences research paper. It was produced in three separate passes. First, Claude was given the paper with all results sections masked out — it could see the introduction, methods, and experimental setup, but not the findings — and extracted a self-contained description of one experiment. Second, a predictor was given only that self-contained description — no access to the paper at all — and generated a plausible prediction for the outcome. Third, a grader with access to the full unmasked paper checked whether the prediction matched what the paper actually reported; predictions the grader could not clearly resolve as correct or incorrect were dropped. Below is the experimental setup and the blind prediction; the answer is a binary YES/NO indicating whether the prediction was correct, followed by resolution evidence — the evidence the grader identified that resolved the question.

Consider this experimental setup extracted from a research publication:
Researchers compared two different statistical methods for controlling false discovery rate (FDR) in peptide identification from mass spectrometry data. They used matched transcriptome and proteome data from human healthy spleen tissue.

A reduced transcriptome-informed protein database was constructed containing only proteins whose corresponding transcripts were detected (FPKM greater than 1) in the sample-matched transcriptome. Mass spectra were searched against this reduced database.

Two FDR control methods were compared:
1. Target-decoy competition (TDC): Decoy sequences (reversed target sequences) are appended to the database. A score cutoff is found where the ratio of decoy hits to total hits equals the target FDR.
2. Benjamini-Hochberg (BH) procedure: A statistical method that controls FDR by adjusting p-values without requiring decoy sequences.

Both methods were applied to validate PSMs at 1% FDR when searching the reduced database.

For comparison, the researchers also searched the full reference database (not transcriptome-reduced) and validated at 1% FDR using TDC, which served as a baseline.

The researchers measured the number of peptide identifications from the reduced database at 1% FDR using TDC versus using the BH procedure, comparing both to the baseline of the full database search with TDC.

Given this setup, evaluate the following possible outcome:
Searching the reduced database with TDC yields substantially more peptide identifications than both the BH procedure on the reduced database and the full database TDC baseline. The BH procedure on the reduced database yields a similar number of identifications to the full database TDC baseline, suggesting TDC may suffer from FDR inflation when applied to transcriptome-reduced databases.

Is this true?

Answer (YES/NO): YES